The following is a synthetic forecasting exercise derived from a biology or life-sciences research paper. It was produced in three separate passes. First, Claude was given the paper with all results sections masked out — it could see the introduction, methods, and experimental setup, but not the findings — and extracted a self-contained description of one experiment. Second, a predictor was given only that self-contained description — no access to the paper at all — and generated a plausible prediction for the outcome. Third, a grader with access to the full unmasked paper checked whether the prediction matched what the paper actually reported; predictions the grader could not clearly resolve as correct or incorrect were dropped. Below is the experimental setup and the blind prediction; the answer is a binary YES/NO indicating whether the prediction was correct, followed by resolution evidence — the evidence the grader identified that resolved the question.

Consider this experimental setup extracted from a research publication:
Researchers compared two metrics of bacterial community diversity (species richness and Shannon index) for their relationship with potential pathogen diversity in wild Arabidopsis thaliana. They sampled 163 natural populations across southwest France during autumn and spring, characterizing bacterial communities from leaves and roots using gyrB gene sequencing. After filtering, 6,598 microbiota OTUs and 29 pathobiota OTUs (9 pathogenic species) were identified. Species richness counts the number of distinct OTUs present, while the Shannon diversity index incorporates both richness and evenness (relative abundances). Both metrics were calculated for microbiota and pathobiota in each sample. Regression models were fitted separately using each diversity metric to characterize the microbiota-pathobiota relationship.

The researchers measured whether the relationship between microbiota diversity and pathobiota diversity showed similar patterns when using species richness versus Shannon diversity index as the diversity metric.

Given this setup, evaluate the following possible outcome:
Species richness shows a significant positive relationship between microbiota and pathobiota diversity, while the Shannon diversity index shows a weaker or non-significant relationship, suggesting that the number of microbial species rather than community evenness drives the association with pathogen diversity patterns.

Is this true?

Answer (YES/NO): NO